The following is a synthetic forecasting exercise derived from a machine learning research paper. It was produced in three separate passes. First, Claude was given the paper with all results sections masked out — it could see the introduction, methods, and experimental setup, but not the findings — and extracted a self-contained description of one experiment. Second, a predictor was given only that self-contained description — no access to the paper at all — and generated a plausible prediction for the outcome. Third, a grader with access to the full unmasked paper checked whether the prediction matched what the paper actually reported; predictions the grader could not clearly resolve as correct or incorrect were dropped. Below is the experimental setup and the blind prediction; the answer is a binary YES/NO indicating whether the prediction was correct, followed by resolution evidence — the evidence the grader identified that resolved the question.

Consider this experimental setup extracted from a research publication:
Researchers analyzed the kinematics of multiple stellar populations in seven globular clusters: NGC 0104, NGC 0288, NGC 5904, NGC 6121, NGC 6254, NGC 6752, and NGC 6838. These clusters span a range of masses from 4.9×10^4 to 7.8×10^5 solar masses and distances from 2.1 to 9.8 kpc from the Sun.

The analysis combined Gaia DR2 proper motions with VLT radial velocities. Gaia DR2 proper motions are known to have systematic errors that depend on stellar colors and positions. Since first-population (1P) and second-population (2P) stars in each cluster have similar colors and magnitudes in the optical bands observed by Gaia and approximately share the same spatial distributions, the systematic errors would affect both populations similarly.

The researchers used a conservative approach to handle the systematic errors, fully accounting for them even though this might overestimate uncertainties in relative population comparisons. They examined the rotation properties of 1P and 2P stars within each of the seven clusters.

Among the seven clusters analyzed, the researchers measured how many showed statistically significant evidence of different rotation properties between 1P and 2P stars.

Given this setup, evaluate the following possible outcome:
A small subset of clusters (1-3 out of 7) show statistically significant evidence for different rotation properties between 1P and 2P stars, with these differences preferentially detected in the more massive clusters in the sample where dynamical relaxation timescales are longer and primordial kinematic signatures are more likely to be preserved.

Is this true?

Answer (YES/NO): YES